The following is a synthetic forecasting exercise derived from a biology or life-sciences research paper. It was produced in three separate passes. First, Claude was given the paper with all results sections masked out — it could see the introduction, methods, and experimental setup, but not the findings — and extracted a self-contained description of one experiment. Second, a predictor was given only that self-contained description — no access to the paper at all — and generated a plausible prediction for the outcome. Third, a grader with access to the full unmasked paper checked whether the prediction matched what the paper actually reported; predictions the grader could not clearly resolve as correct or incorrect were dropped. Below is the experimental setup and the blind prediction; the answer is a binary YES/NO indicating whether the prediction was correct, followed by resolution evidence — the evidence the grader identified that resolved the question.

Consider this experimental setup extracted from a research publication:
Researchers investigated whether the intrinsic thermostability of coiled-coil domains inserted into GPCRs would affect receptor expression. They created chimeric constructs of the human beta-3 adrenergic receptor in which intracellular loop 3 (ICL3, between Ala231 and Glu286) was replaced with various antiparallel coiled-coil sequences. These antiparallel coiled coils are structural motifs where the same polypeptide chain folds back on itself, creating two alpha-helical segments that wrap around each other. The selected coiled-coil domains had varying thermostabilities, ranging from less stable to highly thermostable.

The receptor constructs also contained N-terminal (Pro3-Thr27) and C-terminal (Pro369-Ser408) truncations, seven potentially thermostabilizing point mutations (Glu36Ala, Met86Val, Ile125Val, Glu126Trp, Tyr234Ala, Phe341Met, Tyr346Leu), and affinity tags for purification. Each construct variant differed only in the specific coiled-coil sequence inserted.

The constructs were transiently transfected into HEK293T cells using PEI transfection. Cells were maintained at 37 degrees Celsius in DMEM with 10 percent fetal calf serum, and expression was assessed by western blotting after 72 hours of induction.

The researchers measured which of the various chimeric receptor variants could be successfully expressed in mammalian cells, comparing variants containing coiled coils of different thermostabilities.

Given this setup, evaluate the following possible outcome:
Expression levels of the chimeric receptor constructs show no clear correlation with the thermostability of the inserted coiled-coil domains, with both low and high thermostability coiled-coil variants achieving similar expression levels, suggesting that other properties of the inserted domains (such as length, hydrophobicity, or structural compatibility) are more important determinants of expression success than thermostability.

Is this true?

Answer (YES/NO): NO